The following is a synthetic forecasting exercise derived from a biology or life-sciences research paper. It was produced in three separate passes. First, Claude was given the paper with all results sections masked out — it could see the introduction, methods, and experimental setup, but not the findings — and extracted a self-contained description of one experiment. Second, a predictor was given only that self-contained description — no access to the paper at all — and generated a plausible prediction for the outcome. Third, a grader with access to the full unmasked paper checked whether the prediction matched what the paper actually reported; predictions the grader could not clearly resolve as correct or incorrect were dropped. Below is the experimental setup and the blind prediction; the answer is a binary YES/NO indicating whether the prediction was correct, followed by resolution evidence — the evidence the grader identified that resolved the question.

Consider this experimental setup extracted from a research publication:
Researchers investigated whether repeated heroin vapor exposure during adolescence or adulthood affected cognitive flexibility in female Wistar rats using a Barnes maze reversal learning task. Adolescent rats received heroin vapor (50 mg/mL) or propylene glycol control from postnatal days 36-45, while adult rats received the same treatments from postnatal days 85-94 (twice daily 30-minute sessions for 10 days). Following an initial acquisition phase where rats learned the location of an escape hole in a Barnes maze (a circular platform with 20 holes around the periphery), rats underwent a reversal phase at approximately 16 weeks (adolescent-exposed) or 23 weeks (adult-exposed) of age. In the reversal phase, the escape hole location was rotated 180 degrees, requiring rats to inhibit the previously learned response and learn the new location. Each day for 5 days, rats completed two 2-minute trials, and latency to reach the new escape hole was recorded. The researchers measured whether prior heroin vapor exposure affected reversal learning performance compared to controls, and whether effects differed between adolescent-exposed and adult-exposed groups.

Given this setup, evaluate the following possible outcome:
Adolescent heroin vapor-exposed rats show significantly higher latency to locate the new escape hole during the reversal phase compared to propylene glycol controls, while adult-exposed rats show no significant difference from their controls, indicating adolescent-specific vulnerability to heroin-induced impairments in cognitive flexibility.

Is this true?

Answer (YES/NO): NO